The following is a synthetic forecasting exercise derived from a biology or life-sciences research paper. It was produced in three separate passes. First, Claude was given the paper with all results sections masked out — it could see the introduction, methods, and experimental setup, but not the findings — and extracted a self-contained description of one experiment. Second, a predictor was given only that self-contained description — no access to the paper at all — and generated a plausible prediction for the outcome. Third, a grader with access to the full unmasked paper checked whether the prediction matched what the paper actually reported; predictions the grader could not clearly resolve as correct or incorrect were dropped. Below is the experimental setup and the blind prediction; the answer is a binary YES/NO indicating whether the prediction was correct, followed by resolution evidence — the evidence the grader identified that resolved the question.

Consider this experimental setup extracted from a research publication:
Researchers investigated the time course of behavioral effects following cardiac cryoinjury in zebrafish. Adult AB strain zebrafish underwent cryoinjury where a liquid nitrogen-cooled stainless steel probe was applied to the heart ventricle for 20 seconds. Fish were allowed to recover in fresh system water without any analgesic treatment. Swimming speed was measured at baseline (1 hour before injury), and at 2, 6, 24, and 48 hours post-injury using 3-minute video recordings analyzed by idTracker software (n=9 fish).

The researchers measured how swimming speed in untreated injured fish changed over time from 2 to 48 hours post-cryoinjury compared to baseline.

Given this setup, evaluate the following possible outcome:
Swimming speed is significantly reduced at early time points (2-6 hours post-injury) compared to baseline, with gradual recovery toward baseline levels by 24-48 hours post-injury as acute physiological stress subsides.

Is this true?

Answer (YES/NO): YES